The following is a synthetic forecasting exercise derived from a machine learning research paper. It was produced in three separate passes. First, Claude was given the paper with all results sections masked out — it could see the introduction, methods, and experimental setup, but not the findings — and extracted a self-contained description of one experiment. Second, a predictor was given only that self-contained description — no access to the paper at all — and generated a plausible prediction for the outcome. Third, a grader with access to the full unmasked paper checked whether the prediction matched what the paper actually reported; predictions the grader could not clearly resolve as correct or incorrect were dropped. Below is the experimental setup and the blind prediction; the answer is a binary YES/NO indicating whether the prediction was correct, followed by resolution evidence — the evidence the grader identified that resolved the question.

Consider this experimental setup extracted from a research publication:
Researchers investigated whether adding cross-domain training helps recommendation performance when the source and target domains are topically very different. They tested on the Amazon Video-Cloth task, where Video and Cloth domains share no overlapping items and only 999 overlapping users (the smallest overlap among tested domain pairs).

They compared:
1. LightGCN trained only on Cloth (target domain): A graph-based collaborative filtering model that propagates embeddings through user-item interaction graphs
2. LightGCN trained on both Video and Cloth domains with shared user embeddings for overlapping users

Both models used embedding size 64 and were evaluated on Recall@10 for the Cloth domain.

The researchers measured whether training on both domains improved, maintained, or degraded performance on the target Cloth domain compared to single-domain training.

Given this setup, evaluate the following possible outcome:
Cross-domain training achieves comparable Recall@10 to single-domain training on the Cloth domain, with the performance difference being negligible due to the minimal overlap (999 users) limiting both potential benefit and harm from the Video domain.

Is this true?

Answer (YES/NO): NO